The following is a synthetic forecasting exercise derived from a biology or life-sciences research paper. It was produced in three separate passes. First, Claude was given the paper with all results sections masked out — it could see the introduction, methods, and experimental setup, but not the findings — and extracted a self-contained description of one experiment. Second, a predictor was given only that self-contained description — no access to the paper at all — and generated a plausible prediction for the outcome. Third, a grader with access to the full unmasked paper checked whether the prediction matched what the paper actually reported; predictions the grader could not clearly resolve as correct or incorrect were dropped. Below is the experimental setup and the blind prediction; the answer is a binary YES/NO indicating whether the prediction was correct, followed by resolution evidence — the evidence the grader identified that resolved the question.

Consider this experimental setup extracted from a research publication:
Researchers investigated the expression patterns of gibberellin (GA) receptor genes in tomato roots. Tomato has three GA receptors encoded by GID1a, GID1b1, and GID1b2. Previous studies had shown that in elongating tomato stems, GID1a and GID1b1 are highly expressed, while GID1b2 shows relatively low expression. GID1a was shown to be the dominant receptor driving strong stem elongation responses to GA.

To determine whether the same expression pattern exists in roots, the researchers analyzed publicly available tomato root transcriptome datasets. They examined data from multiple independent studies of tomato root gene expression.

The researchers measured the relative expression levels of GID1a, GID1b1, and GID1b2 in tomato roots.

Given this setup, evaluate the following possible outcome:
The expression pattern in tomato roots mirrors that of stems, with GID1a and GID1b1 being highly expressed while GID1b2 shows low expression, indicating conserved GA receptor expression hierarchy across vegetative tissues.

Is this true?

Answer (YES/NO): NO